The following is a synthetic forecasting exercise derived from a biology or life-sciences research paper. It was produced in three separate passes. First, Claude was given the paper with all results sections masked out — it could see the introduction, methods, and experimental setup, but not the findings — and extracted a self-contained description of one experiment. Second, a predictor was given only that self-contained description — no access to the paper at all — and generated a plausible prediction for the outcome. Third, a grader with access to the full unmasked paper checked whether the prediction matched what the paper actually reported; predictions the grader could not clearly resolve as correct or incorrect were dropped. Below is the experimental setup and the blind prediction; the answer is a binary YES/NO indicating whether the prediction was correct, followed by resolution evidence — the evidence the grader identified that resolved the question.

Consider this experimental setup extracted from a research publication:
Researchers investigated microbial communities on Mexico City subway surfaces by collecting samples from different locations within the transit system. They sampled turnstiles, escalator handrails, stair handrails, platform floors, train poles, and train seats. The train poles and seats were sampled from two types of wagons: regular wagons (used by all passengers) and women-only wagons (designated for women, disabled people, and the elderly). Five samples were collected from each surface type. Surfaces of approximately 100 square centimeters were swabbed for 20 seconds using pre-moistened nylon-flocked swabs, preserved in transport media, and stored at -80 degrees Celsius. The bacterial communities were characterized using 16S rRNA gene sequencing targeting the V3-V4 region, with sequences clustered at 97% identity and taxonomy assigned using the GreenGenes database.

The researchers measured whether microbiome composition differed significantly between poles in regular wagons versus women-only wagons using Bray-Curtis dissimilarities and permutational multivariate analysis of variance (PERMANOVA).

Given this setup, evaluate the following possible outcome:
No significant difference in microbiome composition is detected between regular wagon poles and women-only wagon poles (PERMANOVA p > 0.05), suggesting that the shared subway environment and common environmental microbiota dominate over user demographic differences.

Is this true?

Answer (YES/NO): YES